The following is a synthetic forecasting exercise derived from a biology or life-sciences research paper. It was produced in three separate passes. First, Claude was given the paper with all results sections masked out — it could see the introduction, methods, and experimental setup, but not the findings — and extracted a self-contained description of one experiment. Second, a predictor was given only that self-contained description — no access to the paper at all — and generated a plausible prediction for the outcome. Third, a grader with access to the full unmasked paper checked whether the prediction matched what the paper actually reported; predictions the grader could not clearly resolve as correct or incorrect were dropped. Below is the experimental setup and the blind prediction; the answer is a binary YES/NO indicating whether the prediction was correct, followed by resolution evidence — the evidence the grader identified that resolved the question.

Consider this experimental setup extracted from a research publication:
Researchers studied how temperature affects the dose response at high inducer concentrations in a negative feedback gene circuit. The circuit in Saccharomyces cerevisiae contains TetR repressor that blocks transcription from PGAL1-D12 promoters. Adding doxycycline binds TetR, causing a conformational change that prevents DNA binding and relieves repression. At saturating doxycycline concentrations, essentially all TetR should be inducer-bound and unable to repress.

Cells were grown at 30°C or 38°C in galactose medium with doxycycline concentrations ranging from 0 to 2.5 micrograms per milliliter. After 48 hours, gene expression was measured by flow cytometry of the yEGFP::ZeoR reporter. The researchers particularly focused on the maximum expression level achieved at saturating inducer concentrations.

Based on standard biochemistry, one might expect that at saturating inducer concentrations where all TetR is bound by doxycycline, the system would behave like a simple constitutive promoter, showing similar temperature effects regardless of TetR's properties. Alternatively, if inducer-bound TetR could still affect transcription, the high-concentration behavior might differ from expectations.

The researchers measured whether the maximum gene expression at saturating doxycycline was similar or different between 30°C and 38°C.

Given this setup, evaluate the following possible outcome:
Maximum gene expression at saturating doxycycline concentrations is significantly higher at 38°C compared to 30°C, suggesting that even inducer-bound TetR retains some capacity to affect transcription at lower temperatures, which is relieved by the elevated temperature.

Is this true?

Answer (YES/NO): NO